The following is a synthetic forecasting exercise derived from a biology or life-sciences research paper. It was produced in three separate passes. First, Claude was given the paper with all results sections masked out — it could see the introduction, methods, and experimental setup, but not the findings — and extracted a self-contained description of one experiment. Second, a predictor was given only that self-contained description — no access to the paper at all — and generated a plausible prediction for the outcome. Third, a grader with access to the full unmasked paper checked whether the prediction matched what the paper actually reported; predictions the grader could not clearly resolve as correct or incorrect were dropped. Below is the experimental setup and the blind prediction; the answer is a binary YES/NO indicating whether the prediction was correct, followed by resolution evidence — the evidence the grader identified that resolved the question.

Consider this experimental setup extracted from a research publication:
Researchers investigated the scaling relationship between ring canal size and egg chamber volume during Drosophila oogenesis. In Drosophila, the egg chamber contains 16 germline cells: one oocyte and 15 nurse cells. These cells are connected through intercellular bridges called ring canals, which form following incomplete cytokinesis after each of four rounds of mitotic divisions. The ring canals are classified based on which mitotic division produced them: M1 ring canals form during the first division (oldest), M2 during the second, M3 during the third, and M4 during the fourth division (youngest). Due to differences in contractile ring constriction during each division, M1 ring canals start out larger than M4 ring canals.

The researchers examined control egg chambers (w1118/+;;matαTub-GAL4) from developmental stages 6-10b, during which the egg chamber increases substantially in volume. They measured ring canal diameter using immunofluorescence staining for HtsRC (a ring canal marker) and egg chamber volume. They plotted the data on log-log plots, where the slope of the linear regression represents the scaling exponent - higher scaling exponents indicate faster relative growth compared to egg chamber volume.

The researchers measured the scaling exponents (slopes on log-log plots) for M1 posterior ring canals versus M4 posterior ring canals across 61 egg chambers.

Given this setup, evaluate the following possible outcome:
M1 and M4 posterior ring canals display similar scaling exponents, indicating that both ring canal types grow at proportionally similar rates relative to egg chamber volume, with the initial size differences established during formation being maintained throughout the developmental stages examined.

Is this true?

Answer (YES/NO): NO